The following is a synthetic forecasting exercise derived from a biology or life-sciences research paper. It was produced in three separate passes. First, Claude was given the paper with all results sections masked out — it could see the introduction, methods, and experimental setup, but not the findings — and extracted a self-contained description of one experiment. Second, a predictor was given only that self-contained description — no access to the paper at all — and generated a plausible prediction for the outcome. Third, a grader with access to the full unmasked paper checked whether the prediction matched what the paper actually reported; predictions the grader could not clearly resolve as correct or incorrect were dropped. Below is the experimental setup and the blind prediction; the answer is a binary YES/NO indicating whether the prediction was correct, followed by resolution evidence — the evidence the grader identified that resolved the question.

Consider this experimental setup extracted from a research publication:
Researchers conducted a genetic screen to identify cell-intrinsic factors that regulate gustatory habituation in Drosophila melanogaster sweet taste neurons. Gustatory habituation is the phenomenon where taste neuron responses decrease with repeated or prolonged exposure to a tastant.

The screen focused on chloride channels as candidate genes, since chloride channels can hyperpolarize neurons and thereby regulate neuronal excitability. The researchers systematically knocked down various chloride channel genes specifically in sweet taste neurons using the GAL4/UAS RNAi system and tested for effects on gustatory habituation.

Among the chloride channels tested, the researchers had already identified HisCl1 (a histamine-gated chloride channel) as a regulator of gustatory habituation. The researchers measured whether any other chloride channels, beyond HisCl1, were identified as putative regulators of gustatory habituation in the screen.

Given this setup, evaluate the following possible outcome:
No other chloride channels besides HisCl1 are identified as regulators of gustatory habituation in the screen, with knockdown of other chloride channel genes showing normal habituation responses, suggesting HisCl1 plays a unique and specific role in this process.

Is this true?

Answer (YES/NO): NO